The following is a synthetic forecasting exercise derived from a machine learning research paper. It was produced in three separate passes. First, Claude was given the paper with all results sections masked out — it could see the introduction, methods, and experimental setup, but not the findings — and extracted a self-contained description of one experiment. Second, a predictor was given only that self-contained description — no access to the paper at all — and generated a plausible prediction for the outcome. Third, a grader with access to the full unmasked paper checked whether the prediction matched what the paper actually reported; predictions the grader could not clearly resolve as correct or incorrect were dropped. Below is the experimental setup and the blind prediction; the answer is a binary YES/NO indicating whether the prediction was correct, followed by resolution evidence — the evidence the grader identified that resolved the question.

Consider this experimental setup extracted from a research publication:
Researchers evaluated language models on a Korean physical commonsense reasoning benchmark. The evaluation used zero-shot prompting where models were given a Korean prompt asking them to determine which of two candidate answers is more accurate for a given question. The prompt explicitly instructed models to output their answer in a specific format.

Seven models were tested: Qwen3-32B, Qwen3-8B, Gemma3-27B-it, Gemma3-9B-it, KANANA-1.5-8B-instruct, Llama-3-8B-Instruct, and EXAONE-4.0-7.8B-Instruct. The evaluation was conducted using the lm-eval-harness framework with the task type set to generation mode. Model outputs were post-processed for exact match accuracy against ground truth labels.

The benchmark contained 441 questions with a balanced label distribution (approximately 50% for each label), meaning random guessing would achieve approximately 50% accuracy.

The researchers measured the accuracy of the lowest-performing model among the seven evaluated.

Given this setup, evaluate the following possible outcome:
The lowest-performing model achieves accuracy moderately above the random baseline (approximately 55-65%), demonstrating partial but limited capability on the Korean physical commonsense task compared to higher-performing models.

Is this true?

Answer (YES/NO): YES